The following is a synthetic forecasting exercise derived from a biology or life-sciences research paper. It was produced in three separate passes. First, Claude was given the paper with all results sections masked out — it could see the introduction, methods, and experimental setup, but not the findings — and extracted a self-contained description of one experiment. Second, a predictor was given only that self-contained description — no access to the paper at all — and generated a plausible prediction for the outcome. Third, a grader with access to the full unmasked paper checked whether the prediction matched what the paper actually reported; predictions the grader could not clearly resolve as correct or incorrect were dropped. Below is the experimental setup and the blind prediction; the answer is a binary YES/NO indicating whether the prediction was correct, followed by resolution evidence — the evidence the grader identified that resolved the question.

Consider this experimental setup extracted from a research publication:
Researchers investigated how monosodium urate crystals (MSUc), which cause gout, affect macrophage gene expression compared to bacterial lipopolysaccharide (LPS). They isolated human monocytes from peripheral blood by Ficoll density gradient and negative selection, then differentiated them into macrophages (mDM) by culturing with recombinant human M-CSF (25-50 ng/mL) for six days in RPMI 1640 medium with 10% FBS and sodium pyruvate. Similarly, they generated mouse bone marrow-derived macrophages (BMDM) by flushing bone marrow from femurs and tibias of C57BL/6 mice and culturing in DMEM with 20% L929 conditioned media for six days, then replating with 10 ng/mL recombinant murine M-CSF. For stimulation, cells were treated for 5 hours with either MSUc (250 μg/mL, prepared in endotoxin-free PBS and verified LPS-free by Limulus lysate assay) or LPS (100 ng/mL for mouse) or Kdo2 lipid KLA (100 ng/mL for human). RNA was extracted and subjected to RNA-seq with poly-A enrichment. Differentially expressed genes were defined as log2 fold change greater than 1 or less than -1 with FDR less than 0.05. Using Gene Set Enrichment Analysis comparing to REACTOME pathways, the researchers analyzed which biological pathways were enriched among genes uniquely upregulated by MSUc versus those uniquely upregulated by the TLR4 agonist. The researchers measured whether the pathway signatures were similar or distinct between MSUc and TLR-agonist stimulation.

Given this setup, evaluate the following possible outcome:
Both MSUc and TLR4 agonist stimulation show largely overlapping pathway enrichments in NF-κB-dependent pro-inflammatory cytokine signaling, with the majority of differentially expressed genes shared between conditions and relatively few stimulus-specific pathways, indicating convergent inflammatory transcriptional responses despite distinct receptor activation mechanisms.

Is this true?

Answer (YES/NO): NO